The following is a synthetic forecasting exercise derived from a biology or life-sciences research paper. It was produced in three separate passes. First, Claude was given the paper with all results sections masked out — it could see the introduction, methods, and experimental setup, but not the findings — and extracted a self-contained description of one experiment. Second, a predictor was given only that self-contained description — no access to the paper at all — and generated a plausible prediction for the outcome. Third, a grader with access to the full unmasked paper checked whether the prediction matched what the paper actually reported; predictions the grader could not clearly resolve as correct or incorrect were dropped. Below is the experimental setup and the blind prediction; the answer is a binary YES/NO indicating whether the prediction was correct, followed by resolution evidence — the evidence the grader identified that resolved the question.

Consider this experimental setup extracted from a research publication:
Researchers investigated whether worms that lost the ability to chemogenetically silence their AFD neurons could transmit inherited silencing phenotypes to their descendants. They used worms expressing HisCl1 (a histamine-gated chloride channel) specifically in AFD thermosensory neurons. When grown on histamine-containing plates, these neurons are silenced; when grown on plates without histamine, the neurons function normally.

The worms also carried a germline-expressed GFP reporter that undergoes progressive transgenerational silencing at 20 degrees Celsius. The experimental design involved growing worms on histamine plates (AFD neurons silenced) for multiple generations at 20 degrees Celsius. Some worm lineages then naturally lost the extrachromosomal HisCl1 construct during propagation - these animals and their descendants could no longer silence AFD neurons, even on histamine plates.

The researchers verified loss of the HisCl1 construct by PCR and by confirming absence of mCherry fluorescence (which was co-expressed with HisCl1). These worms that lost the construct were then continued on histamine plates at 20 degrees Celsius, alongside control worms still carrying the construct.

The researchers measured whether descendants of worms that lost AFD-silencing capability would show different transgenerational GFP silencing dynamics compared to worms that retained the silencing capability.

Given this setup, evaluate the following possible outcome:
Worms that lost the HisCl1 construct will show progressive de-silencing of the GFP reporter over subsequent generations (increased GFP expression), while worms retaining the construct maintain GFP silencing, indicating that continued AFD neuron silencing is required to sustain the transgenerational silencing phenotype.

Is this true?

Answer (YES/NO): NO